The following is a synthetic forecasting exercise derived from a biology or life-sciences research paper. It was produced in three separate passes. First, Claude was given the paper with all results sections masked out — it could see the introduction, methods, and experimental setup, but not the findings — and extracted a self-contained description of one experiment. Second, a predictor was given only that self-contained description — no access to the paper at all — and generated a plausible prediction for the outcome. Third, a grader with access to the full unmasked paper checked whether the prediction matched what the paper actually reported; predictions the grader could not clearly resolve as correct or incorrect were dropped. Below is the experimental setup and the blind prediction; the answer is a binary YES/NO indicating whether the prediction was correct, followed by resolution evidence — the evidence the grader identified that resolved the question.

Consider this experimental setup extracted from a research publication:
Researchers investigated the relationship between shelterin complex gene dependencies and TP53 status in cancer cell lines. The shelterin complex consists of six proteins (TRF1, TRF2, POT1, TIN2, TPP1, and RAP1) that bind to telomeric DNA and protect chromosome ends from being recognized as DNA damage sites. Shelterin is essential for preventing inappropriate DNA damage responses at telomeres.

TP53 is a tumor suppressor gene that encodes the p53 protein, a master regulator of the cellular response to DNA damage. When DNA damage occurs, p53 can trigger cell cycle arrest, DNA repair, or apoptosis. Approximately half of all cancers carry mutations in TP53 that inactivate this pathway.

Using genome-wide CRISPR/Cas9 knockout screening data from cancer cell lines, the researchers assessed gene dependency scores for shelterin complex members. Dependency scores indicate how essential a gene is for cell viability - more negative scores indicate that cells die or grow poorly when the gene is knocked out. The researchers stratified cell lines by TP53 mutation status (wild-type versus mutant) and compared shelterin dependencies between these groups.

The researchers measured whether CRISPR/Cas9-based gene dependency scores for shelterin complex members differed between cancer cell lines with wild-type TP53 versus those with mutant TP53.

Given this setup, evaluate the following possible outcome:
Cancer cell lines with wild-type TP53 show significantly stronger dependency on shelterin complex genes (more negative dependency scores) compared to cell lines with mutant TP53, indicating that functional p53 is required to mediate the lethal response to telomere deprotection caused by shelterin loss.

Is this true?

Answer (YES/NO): YES